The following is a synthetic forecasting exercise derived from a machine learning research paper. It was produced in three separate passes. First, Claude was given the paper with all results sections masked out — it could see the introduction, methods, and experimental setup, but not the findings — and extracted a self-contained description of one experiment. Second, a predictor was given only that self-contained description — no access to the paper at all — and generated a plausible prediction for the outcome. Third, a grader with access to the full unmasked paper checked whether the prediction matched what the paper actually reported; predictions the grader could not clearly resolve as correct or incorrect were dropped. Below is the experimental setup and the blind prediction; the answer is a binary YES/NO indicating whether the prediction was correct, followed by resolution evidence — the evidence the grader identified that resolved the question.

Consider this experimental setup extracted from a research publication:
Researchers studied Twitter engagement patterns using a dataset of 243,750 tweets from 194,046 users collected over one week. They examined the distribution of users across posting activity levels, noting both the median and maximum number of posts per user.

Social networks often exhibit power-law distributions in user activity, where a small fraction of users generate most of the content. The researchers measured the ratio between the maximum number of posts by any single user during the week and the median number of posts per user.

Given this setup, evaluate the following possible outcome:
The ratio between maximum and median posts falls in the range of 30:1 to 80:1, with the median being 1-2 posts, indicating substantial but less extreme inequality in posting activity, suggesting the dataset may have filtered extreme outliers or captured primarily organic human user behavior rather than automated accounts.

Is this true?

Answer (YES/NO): NO